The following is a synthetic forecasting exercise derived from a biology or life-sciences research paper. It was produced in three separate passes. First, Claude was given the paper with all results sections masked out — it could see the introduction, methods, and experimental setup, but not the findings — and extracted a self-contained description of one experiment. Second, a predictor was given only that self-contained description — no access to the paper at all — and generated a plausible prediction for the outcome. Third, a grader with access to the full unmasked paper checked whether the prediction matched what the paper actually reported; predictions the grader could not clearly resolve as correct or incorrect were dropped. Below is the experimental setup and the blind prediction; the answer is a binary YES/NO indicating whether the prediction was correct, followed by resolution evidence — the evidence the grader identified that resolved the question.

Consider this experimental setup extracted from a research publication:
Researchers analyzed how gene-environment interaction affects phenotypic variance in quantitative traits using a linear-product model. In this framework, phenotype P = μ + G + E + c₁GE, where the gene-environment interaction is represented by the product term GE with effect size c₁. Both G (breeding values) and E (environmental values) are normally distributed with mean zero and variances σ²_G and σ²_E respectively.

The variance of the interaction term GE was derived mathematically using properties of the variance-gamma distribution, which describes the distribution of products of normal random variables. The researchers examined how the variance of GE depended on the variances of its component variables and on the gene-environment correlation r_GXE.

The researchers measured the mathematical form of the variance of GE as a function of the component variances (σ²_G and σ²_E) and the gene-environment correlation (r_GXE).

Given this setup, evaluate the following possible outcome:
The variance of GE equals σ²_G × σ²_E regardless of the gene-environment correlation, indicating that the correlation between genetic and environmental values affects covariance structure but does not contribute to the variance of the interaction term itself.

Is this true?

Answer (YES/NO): NO